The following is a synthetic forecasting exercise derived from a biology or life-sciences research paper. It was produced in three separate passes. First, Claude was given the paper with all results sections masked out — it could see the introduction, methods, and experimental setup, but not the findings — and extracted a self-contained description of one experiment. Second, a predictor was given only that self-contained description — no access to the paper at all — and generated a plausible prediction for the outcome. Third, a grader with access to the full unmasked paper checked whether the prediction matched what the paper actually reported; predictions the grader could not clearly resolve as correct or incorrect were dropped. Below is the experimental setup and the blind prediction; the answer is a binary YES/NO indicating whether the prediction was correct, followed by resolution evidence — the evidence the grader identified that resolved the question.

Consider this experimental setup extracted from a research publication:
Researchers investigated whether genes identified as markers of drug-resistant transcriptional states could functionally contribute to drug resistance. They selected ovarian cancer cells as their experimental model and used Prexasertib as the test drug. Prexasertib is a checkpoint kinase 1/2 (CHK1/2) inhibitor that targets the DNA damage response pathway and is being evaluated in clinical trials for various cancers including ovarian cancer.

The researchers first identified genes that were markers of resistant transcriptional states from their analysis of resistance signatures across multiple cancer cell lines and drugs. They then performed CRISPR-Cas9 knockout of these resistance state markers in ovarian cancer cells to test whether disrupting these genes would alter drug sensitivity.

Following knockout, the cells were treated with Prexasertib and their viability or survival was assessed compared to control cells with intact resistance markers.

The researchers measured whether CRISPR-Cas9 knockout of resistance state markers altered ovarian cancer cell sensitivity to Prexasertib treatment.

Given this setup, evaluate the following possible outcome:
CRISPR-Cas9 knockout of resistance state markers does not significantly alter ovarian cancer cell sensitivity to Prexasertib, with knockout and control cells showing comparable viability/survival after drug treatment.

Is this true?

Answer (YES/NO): NO